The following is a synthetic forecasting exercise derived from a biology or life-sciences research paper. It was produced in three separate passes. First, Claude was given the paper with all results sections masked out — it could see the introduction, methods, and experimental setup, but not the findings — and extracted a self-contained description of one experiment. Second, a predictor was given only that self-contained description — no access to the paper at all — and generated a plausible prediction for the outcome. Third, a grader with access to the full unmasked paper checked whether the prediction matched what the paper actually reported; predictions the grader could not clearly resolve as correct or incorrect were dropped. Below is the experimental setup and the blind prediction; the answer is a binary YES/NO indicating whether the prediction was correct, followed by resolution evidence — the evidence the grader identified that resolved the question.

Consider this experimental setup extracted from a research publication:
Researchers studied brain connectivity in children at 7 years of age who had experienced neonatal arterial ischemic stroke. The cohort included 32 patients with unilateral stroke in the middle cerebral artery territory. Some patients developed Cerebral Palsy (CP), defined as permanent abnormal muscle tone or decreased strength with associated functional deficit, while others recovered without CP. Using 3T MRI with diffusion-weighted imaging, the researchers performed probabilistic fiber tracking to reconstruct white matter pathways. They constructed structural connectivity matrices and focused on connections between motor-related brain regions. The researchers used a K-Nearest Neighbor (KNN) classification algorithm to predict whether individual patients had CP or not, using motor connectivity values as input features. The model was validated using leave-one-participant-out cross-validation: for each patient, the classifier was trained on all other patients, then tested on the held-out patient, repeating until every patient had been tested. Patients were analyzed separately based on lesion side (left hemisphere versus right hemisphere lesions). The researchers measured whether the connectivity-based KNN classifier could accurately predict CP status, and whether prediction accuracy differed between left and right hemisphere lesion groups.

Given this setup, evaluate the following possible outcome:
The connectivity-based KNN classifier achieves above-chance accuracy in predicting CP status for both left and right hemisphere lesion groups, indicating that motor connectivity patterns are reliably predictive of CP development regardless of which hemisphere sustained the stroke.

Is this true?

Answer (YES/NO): YES